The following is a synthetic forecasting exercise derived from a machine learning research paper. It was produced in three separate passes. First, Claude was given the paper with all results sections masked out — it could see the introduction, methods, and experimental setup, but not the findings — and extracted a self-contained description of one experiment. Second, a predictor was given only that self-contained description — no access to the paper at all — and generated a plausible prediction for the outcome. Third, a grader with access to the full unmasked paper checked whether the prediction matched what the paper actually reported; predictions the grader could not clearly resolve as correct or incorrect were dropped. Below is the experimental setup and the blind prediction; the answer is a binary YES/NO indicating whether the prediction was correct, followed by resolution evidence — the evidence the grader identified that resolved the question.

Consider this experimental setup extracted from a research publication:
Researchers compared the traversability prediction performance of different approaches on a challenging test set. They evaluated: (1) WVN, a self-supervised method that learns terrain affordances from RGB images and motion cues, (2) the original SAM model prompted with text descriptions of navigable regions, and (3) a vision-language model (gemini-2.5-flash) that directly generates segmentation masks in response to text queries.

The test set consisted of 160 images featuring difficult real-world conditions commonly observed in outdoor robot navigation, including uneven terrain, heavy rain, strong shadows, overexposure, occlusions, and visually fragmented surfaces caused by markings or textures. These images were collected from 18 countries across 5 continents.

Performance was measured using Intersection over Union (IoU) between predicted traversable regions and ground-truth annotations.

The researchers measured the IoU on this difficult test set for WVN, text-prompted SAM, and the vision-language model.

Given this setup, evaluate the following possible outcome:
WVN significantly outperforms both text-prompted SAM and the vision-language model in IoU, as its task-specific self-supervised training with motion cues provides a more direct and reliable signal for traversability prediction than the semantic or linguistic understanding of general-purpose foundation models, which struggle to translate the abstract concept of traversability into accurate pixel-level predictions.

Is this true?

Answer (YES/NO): NO